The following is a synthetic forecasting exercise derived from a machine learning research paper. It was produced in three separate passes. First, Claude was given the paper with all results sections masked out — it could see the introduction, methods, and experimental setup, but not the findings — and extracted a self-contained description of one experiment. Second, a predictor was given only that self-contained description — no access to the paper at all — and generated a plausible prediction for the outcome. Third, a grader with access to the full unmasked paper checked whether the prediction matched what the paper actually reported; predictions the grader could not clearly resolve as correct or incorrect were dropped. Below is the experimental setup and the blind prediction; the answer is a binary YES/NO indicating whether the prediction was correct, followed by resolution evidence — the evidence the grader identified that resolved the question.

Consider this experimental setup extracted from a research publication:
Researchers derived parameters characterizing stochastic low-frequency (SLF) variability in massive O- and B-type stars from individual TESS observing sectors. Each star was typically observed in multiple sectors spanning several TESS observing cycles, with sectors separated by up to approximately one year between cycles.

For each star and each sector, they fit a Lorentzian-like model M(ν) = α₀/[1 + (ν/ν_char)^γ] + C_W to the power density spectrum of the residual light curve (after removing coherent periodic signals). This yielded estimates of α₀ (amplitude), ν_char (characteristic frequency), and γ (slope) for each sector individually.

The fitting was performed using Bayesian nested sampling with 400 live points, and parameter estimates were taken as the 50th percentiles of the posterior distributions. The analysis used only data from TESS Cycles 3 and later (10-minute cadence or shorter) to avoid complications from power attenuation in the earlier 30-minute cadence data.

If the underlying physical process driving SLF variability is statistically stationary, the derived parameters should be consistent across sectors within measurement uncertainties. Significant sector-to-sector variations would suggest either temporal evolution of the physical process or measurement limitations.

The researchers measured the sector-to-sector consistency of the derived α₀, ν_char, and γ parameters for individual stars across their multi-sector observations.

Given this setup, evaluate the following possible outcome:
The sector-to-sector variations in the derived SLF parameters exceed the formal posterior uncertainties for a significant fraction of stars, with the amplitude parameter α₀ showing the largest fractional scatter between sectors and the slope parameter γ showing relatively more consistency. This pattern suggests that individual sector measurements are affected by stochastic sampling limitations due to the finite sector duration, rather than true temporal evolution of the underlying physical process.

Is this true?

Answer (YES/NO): NO